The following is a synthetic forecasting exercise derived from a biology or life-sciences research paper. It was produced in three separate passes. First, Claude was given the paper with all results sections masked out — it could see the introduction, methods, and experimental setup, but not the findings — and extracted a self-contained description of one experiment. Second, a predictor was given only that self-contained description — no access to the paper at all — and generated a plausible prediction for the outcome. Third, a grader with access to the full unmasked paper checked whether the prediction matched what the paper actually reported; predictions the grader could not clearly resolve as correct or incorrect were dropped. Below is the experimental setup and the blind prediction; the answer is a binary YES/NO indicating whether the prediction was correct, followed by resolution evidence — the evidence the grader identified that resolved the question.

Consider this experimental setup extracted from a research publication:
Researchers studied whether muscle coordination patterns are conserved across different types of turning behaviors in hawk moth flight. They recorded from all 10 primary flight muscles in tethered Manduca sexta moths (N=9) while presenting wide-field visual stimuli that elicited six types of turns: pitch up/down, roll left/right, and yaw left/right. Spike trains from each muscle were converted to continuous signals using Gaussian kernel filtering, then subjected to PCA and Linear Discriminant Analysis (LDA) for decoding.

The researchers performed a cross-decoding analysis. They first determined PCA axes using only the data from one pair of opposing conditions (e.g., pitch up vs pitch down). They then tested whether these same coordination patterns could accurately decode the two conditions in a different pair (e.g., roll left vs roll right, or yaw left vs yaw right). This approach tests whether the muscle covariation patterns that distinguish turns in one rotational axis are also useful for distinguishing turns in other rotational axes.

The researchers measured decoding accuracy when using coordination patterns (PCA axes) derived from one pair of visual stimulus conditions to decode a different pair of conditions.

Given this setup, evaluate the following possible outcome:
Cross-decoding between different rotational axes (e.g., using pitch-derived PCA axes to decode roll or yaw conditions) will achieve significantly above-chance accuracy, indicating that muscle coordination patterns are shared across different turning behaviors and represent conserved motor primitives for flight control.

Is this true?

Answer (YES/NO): YES